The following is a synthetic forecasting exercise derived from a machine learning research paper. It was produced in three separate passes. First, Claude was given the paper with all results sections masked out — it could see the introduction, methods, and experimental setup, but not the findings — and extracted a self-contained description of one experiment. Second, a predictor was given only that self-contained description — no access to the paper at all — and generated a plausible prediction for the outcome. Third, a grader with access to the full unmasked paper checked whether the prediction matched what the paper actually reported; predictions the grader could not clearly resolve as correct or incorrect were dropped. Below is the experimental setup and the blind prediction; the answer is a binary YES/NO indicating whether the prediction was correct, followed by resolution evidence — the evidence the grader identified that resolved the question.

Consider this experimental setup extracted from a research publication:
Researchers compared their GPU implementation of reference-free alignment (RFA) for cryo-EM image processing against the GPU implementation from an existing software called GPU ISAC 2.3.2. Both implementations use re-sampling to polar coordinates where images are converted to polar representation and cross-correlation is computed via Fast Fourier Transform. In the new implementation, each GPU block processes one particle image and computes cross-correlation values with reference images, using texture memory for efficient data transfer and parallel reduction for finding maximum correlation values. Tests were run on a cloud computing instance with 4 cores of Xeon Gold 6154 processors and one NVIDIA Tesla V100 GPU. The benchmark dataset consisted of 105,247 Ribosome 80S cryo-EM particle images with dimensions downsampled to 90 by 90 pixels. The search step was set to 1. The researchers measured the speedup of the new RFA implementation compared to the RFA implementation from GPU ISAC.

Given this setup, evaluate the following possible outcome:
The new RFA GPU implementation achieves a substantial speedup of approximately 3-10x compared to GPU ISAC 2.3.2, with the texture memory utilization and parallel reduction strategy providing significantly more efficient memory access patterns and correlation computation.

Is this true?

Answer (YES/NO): NO